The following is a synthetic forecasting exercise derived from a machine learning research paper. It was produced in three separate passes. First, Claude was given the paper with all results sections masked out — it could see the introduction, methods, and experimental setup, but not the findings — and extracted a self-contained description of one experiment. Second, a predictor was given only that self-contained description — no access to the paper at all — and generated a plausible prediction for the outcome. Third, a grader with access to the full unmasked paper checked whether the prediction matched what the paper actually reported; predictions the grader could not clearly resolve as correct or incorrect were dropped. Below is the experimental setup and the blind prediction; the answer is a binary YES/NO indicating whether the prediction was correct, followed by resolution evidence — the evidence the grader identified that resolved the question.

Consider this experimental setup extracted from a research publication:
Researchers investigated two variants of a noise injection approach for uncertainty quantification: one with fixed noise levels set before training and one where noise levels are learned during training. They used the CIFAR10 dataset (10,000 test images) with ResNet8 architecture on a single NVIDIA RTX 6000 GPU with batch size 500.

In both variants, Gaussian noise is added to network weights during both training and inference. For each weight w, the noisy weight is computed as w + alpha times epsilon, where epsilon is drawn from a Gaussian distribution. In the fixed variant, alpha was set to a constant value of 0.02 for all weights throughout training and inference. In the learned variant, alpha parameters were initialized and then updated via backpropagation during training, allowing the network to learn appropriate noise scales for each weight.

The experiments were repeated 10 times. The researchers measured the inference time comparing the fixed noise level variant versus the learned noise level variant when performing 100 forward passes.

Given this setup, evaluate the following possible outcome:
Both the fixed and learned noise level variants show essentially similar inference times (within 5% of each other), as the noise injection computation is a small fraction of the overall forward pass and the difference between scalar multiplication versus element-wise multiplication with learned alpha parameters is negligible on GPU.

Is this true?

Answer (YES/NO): YES